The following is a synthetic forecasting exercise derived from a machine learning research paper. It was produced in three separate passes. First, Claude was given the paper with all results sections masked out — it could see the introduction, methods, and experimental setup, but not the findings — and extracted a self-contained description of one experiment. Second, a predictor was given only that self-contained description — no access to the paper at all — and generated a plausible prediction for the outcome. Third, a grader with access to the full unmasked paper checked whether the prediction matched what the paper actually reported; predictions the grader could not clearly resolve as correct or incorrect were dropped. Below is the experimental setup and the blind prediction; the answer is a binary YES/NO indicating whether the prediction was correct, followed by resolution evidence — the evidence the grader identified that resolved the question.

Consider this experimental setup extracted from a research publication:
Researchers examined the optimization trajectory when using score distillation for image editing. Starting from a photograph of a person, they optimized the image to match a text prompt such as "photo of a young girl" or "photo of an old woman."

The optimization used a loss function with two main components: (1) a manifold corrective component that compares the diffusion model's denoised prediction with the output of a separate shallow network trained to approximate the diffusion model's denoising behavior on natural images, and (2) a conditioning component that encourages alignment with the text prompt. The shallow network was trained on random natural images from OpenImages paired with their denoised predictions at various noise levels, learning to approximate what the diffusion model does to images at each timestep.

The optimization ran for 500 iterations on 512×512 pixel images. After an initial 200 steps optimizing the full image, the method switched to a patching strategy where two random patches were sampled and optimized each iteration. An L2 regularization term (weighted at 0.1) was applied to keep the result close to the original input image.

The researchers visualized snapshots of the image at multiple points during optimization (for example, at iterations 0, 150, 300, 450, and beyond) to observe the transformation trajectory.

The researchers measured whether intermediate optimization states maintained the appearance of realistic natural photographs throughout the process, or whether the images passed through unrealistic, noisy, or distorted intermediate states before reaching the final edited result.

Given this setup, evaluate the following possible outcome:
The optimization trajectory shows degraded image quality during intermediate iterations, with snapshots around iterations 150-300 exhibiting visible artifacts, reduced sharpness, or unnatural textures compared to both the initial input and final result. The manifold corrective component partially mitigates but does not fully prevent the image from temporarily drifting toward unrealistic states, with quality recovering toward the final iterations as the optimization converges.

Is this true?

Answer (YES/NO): NO